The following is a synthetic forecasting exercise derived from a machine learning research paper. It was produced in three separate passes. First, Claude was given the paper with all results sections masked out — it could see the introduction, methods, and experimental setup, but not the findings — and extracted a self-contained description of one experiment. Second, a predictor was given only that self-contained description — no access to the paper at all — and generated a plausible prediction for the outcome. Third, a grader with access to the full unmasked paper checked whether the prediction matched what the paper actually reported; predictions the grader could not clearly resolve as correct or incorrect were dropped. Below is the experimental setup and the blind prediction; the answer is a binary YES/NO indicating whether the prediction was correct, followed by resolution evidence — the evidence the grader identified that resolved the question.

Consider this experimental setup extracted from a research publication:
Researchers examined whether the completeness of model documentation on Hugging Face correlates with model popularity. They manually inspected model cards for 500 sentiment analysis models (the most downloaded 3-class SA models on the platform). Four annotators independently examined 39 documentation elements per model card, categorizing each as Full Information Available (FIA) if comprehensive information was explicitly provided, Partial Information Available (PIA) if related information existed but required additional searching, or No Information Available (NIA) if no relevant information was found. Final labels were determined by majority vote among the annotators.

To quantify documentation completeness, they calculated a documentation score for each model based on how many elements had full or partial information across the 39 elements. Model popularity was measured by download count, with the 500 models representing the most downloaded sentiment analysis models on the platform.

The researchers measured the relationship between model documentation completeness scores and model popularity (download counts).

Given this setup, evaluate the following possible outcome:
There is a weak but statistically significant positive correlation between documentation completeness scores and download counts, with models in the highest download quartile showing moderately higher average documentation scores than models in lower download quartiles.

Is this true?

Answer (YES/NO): NO